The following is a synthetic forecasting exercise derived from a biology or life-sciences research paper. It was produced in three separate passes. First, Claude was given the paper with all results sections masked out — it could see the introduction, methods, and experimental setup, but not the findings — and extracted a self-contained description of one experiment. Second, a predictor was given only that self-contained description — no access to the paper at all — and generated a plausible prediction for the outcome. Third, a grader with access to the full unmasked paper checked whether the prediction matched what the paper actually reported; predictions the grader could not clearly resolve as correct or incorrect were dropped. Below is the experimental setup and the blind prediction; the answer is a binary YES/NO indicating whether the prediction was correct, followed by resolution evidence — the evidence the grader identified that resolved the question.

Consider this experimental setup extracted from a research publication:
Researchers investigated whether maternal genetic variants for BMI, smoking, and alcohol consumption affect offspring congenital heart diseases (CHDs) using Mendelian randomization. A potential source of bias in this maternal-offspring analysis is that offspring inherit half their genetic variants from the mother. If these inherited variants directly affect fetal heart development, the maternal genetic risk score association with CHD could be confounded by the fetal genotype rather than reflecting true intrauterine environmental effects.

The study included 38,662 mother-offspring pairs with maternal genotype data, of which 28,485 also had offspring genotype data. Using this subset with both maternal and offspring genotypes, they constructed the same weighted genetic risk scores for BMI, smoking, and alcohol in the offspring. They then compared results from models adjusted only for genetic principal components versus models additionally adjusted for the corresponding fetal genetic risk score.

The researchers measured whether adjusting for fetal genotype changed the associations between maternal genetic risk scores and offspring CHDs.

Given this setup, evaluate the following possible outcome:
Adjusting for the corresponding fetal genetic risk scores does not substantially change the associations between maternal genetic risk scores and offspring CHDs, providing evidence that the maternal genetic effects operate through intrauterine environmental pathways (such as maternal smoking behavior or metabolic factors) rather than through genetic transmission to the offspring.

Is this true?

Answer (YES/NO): YES